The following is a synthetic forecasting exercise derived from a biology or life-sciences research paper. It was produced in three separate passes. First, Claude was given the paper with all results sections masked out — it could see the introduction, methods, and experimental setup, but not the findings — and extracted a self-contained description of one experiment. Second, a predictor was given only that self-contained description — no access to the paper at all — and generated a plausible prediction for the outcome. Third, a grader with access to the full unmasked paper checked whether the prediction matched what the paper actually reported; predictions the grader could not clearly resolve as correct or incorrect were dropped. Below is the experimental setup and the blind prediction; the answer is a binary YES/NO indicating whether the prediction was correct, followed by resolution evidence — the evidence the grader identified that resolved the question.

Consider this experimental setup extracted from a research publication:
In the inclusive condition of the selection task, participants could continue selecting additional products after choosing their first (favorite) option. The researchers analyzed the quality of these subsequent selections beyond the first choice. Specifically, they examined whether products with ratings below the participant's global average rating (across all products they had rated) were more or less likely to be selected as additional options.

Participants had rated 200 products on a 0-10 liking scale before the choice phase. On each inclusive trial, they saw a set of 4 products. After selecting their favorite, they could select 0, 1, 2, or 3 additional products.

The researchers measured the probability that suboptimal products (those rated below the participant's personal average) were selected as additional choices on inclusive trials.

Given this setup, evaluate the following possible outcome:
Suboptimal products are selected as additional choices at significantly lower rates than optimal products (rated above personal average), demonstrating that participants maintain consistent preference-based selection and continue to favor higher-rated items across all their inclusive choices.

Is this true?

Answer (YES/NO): YES